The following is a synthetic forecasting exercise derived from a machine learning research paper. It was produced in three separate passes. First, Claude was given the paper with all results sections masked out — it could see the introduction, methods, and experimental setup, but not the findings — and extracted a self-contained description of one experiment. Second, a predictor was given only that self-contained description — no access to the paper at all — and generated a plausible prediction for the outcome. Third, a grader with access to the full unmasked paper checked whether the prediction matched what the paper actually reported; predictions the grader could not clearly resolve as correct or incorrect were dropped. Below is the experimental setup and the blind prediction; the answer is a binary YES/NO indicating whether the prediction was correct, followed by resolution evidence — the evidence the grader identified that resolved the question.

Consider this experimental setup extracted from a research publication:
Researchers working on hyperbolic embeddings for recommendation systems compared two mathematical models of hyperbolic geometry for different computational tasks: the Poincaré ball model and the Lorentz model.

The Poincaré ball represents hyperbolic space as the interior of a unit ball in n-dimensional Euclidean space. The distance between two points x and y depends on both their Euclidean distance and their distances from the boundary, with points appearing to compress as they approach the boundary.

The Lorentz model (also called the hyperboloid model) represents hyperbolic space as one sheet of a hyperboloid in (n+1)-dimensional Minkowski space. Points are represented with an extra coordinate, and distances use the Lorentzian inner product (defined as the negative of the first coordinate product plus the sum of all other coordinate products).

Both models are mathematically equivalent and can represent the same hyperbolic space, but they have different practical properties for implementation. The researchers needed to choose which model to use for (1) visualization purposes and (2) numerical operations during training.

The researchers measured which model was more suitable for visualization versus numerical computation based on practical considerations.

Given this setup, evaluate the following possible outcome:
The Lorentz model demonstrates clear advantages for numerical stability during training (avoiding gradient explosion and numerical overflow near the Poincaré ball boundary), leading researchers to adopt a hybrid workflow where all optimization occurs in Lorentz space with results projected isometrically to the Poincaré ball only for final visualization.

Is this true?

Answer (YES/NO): NO